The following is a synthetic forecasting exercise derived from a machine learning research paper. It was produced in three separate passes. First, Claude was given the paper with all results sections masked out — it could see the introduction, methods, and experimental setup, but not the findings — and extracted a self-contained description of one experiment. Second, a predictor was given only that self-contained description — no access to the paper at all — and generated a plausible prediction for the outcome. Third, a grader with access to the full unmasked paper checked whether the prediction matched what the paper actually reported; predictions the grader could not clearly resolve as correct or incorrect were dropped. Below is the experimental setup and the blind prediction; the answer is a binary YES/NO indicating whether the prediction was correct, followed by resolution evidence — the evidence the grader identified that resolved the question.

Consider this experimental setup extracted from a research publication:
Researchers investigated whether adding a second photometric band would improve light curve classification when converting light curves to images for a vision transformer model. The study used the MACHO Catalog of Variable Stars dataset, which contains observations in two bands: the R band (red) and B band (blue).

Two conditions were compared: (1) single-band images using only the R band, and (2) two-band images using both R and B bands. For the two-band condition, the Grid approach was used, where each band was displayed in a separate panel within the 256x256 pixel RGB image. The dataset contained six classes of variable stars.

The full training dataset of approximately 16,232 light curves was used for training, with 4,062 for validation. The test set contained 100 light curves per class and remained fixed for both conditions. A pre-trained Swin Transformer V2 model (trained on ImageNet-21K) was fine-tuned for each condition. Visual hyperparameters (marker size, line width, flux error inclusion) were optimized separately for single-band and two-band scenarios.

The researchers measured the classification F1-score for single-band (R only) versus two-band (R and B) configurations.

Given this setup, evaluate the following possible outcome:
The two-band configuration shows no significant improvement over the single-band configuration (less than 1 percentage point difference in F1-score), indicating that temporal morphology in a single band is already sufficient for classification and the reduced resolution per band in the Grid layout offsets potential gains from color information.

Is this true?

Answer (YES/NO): NO